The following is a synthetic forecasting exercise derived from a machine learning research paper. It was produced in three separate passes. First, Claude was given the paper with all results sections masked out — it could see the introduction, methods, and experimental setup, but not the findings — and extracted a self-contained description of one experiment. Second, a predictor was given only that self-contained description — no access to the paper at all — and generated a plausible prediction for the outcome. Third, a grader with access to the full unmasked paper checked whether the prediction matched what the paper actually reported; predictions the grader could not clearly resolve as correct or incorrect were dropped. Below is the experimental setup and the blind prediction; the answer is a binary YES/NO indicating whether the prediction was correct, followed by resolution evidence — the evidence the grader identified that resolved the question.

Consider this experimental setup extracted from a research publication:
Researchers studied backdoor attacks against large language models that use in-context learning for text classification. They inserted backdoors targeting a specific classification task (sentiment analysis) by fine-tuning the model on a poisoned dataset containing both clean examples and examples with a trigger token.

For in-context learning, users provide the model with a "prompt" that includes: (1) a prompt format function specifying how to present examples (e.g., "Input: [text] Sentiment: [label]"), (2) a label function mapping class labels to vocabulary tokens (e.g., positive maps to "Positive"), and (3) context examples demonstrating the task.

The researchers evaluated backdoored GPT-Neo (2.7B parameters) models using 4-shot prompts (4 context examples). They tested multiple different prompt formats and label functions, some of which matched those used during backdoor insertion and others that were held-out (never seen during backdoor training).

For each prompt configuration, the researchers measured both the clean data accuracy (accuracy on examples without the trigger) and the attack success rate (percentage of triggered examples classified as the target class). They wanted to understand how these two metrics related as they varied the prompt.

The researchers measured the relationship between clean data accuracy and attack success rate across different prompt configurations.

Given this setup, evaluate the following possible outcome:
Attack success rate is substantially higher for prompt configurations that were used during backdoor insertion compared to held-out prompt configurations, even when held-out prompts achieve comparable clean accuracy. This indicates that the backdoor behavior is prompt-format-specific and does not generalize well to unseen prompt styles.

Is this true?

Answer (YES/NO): NO